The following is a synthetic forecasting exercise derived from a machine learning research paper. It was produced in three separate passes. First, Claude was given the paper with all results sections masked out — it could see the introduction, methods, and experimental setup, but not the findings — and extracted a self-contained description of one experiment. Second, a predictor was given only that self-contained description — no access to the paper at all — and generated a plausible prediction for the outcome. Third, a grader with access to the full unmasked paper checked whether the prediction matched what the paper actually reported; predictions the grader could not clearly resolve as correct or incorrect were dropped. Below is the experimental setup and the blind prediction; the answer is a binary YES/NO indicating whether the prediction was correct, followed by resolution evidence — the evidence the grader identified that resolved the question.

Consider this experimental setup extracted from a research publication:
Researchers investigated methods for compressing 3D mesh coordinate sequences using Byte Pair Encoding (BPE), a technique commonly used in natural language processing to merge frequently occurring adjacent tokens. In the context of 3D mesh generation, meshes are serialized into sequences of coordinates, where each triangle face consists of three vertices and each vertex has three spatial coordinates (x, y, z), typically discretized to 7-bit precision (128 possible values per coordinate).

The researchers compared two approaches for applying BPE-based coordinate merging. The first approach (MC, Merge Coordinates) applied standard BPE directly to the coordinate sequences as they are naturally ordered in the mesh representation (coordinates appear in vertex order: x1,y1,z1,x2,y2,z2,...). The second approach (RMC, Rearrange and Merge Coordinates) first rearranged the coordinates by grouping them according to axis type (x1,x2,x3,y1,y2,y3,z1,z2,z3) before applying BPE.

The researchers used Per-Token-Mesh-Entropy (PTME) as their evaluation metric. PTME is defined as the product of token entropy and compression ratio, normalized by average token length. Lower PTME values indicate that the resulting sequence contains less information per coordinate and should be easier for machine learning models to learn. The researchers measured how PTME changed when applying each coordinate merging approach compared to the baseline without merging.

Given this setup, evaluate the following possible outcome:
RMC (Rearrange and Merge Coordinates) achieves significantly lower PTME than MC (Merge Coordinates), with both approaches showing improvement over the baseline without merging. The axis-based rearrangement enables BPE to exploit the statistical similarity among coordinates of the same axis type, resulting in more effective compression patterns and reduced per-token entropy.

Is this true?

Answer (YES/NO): NO